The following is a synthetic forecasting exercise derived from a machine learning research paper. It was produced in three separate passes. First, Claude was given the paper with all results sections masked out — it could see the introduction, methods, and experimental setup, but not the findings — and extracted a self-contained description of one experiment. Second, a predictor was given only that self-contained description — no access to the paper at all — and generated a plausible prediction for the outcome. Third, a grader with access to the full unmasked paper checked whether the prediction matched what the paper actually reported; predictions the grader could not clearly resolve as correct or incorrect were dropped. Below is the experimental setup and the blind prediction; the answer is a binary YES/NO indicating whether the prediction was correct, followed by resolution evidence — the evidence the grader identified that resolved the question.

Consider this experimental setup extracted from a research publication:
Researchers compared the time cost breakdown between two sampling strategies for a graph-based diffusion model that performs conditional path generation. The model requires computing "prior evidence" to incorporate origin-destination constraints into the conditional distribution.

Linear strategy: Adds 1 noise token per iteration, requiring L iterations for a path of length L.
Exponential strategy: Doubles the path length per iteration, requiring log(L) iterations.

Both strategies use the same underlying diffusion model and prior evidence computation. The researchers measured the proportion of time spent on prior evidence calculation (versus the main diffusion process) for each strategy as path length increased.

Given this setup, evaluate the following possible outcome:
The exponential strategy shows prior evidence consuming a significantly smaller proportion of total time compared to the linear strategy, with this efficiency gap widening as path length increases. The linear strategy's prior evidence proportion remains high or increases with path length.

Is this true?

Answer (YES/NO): NO